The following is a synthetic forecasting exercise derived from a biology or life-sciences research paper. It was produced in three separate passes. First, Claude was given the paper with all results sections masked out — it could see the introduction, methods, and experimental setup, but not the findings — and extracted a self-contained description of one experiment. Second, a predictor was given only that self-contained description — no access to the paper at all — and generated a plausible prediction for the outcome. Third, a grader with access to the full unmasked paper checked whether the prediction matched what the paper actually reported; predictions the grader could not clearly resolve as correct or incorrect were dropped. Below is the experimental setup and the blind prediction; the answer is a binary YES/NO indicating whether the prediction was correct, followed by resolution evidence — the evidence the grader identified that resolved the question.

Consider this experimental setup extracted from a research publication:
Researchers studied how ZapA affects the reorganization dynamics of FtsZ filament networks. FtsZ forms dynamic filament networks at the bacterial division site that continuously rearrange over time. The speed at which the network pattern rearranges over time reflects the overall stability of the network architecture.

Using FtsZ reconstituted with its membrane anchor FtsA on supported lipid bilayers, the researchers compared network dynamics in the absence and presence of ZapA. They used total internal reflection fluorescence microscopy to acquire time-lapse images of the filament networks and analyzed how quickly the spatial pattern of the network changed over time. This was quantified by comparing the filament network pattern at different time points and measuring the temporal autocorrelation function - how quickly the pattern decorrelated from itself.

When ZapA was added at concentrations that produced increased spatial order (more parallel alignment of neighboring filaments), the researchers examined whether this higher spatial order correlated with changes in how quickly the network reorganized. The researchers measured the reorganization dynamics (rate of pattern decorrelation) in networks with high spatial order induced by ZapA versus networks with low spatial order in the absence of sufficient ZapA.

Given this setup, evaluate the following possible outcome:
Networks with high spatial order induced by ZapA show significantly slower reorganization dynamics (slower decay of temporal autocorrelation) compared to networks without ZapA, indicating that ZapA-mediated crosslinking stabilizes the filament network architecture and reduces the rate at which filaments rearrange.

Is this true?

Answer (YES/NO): YES